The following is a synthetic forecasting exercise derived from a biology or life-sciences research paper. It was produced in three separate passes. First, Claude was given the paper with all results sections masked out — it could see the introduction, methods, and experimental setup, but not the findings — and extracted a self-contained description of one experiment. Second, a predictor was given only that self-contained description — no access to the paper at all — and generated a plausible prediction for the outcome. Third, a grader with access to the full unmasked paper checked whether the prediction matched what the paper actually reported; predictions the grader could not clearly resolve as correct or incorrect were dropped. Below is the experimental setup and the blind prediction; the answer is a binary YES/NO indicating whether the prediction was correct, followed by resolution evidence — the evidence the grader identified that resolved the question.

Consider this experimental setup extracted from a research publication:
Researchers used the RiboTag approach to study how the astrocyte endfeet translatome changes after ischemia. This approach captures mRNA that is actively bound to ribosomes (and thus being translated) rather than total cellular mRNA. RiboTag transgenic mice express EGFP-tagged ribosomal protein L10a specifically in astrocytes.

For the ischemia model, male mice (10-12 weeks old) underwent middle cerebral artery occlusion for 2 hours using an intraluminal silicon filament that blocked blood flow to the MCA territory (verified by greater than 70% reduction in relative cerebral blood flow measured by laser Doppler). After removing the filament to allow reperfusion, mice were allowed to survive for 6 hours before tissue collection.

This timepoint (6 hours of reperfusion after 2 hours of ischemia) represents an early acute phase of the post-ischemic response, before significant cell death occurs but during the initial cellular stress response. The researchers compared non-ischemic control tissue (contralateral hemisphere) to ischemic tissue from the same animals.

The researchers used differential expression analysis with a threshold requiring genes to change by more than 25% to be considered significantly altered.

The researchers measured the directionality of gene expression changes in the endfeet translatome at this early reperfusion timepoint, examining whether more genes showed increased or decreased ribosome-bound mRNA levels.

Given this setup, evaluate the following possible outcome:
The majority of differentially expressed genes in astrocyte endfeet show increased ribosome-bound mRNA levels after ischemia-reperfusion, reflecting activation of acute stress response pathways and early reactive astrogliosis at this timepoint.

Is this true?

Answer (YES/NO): NO